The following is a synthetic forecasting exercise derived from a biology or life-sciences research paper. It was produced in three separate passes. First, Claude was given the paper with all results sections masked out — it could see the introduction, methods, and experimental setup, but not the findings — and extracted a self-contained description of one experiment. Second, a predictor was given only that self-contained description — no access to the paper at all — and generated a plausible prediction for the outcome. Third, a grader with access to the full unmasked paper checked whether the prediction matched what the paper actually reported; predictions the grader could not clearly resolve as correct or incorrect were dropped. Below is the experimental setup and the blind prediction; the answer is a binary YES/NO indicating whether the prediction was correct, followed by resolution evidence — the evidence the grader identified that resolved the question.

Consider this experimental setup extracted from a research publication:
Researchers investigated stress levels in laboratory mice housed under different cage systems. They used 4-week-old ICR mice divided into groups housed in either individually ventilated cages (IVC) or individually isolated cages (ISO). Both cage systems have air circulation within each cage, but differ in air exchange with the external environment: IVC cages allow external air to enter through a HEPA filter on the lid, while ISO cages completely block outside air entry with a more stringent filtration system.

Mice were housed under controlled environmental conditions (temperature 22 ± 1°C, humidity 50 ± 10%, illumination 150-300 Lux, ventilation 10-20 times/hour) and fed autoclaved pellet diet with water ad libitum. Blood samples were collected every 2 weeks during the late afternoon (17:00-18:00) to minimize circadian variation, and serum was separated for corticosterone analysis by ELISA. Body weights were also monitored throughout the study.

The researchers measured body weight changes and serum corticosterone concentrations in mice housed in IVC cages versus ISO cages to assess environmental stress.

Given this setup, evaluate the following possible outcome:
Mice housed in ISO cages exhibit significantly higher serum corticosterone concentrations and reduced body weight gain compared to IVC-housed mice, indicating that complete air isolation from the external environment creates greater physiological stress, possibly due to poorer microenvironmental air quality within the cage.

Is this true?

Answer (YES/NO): YES